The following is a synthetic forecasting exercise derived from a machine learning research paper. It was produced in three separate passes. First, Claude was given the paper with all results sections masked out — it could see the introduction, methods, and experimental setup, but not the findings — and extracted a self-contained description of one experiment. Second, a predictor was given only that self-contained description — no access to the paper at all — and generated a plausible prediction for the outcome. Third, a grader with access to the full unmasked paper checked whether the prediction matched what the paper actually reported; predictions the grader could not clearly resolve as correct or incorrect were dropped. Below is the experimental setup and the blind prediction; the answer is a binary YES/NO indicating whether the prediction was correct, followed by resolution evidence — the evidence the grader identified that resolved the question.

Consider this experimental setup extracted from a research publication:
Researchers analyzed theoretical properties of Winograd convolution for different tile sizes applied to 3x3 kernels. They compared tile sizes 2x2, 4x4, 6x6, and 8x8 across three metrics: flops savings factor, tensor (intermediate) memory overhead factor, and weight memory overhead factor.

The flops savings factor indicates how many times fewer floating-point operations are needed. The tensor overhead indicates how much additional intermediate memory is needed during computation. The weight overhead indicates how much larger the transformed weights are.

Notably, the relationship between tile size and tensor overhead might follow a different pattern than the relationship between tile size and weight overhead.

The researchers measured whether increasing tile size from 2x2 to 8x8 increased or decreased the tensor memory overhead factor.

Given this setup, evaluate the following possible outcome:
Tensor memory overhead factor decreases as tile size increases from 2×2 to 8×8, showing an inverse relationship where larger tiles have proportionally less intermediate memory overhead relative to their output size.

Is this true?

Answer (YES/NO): YES